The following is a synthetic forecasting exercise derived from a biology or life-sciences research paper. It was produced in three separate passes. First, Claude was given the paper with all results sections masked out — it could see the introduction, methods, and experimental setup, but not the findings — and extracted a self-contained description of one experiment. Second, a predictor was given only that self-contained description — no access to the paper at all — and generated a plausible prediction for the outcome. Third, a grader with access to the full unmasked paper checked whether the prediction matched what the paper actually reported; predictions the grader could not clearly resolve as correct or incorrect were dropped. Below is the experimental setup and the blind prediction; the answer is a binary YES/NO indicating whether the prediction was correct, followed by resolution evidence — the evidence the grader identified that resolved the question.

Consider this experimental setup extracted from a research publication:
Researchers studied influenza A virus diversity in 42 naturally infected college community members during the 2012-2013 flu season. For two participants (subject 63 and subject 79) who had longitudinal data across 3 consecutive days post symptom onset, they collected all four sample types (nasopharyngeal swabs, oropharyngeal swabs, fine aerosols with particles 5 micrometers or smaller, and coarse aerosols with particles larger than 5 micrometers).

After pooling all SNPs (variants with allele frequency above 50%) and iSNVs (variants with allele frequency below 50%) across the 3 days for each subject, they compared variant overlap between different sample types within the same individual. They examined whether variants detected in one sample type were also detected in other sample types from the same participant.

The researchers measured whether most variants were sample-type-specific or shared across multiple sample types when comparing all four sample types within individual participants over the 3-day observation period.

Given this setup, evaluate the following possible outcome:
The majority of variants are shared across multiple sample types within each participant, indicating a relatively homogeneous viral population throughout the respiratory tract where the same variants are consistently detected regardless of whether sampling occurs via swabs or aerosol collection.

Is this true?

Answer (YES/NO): YES